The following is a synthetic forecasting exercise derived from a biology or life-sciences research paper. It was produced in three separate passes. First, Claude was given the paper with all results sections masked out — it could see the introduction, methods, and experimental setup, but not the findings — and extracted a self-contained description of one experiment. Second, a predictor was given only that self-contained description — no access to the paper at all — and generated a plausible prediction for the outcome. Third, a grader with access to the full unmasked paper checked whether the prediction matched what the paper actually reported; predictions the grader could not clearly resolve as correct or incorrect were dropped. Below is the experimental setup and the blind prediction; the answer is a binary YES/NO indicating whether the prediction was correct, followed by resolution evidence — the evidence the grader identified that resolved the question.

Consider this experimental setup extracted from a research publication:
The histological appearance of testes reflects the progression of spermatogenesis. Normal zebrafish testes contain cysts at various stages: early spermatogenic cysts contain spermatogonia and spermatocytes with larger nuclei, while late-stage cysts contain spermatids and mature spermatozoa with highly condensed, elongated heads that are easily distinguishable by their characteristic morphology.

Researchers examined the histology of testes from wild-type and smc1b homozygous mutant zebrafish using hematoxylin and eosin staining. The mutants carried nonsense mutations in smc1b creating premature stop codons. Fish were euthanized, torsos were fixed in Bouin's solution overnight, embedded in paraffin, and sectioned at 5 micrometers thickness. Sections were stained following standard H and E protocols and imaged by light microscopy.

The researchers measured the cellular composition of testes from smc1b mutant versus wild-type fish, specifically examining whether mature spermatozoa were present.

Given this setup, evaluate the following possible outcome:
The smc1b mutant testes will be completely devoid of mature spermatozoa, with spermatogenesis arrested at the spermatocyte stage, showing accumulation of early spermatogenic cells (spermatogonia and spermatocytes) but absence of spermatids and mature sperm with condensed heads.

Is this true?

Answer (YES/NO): YES